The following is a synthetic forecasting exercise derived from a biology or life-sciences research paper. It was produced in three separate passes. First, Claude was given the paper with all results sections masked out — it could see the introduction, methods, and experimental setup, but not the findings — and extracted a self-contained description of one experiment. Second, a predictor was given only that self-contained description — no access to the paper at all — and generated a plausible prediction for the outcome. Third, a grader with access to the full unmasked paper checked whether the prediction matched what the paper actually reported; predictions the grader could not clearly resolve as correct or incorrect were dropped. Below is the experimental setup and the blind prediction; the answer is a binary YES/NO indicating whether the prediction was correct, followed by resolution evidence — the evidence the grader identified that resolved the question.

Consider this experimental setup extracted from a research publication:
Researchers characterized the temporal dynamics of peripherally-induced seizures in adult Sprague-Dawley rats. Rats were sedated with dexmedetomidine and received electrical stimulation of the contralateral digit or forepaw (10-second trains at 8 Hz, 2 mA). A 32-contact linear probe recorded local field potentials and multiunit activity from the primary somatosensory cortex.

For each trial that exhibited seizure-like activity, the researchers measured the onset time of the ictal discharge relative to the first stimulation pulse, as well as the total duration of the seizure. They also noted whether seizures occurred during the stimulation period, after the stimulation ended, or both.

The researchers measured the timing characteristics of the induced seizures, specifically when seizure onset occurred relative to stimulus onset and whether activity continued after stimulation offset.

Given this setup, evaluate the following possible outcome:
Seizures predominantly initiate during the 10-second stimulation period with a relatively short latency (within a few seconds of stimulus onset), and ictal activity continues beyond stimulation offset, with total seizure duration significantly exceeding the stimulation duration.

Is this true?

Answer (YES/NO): NO